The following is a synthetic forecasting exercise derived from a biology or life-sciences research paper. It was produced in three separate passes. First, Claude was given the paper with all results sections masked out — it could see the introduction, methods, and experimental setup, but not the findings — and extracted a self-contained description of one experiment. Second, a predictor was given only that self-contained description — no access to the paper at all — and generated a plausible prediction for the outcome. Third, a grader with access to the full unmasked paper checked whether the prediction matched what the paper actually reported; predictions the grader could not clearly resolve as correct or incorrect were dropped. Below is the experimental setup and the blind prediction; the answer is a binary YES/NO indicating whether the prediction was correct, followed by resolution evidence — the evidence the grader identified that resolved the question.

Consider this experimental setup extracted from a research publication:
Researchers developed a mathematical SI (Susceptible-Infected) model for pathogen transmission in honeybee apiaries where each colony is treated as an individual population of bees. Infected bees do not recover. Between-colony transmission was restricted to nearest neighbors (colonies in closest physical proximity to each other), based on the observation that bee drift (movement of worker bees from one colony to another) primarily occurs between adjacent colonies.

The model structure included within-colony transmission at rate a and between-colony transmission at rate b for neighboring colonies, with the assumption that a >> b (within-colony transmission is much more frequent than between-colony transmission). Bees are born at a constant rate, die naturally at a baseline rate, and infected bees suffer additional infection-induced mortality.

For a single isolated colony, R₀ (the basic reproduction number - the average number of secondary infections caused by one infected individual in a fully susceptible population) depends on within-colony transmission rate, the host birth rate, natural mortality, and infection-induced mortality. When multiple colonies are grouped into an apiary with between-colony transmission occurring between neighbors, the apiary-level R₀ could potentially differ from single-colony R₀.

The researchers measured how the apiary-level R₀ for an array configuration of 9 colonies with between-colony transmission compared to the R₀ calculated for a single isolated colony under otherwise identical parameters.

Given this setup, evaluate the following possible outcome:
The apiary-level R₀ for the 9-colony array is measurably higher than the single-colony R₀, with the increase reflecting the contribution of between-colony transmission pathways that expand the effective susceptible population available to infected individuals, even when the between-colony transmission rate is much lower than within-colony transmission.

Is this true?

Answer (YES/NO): YES